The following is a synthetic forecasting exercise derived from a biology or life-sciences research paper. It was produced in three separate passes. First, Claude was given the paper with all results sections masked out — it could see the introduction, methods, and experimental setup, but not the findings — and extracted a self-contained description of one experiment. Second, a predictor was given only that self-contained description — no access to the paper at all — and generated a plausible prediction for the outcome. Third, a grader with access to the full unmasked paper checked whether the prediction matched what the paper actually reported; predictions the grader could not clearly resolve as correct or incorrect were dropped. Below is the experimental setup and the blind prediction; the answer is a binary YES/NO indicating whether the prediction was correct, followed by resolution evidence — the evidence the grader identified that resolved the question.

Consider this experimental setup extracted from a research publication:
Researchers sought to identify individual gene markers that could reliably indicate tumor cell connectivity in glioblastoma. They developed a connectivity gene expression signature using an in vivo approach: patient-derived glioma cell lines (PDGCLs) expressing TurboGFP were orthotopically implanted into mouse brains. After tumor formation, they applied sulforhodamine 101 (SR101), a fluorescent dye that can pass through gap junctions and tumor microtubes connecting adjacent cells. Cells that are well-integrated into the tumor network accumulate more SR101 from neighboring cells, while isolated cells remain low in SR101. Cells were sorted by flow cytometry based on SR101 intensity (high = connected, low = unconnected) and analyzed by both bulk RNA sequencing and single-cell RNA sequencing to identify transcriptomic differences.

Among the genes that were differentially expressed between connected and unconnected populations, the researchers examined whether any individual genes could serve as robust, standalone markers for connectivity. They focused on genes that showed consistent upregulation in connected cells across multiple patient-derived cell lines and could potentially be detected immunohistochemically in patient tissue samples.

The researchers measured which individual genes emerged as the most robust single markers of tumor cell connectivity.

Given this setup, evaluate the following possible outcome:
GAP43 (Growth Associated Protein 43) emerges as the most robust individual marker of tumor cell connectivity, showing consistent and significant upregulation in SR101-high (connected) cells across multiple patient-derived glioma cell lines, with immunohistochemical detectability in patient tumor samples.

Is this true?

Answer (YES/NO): NO